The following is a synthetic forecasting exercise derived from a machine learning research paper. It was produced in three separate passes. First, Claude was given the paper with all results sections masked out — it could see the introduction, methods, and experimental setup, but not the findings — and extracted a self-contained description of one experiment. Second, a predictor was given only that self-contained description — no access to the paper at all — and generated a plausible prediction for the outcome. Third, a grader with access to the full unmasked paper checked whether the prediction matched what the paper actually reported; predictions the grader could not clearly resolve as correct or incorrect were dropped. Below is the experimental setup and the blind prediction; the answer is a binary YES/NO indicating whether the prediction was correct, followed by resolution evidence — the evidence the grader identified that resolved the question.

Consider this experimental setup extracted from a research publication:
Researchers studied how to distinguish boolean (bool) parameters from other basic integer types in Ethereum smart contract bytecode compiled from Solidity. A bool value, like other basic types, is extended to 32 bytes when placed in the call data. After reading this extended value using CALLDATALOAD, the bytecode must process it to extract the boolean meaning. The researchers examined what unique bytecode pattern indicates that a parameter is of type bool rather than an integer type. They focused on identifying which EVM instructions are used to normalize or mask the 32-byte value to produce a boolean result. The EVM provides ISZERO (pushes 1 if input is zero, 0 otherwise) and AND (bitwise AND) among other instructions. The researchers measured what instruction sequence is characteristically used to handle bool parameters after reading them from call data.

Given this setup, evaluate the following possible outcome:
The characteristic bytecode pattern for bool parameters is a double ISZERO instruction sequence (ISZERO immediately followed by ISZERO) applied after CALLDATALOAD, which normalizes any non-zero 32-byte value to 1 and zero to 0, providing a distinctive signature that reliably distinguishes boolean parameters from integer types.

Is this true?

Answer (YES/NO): YES